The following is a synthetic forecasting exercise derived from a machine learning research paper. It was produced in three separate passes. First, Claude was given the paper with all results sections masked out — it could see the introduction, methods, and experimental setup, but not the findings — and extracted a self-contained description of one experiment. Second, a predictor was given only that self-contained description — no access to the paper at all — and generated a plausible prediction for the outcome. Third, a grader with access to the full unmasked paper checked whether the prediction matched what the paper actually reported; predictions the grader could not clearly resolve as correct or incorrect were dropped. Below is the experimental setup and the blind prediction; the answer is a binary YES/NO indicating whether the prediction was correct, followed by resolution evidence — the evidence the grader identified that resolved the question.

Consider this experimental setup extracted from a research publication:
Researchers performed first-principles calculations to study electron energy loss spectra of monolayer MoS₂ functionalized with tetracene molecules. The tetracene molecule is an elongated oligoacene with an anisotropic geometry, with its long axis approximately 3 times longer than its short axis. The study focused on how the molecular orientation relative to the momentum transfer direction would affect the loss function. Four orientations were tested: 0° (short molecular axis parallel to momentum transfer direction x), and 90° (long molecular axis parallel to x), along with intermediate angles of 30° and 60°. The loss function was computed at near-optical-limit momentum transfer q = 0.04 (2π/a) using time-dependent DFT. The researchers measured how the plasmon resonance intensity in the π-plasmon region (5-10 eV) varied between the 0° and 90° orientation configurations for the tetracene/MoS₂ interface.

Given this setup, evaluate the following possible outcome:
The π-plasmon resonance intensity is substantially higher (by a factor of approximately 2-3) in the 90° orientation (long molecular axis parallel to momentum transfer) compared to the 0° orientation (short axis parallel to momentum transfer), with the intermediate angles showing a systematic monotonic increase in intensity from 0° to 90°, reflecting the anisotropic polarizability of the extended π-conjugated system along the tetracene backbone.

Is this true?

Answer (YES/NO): NO